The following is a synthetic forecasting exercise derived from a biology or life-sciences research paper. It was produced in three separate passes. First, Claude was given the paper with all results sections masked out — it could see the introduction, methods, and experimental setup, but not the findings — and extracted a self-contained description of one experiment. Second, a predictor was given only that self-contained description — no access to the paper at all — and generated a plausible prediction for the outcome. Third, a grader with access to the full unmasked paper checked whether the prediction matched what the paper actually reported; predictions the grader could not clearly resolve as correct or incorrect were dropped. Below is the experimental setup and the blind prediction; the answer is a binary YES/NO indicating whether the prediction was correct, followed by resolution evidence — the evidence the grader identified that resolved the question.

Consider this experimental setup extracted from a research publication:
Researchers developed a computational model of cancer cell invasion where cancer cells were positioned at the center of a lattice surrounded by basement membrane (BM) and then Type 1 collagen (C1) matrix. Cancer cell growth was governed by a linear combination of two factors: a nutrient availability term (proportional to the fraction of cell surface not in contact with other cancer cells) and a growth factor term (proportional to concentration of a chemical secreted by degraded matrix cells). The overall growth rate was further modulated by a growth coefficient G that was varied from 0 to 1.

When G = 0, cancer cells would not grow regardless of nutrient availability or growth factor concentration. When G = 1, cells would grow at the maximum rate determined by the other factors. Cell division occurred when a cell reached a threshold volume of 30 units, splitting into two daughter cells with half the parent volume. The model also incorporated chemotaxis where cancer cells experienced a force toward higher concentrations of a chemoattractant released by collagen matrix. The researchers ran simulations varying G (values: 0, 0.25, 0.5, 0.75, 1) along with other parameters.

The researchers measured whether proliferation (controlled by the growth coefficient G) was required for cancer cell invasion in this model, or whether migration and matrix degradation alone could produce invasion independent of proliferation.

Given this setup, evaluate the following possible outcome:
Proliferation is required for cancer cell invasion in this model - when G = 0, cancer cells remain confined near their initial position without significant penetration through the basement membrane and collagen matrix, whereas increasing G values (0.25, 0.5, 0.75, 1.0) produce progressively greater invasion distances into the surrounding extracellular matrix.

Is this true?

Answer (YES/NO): NO